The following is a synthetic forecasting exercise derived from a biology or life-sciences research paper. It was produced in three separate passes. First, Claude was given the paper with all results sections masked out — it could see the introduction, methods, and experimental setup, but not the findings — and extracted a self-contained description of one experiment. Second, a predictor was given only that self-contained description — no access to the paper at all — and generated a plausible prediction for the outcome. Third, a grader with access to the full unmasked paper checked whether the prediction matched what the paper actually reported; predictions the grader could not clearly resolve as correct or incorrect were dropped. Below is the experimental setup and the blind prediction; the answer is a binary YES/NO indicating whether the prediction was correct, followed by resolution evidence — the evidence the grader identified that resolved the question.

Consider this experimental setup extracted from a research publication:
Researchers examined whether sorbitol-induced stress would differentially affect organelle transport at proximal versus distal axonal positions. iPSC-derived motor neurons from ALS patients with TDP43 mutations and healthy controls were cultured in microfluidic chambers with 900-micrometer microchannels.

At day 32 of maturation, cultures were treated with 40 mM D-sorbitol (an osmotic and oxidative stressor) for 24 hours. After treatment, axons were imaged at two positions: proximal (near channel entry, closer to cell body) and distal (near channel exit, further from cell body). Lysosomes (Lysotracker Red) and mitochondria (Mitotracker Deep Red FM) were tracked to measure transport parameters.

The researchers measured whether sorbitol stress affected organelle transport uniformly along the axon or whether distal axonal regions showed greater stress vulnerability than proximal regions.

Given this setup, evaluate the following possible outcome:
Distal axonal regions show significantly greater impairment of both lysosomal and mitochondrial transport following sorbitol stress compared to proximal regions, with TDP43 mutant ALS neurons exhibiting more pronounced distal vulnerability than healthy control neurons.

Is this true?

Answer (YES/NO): NO